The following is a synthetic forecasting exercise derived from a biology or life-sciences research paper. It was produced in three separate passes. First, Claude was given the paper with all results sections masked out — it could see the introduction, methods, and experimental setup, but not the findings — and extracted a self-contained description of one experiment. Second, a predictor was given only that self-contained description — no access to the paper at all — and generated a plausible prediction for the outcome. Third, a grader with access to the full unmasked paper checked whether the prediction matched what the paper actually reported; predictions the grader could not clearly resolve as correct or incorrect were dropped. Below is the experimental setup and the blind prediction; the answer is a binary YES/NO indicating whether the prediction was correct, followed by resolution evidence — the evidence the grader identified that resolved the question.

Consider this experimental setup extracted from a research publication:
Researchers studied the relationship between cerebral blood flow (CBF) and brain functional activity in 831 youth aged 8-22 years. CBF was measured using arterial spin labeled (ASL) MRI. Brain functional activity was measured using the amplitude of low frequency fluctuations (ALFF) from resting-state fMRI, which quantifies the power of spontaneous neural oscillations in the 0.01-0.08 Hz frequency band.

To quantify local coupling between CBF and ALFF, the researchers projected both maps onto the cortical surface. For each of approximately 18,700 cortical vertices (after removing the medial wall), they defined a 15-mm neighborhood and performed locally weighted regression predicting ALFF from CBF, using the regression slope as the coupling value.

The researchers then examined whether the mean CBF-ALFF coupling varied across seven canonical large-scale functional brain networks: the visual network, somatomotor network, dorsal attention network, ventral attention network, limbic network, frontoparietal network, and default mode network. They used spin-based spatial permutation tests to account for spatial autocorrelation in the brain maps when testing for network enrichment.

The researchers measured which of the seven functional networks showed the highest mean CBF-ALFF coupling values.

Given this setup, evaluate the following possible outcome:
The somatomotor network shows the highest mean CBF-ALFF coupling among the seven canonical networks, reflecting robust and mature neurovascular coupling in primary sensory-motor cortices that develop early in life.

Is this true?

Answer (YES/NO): NO